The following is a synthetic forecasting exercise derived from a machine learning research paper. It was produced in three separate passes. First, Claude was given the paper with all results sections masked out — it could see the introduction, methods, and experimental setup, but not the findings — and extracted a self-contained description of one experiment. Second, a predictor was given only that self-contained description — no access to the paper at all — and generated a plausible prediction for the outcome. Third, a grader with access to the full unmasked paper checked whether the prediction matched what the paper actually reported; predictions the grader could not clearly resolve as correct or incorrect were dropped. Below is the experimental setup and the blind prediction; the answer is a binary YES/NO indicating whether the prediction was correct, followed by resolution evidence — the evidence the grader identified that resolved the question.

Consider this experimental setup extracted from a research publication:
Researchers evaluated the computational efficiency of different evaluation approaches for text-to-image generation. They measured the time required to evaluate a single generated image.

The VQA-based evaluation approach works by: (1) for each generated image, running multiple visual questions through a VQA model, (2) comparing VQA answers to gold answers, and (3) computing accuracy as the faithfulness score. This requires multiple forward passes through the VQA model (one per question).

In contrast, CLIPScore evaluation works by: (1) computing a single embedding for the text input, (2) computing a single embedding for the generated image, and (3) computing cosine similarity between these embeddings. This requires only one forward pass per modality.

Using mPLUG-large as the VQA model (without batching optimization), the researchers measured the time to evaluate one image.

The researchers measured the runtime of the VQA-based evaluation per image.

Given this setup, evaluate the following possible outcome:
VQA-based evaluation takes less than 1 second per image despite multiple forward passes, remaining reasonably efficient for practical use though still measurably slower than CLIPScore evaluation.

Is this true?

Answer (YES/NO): NO